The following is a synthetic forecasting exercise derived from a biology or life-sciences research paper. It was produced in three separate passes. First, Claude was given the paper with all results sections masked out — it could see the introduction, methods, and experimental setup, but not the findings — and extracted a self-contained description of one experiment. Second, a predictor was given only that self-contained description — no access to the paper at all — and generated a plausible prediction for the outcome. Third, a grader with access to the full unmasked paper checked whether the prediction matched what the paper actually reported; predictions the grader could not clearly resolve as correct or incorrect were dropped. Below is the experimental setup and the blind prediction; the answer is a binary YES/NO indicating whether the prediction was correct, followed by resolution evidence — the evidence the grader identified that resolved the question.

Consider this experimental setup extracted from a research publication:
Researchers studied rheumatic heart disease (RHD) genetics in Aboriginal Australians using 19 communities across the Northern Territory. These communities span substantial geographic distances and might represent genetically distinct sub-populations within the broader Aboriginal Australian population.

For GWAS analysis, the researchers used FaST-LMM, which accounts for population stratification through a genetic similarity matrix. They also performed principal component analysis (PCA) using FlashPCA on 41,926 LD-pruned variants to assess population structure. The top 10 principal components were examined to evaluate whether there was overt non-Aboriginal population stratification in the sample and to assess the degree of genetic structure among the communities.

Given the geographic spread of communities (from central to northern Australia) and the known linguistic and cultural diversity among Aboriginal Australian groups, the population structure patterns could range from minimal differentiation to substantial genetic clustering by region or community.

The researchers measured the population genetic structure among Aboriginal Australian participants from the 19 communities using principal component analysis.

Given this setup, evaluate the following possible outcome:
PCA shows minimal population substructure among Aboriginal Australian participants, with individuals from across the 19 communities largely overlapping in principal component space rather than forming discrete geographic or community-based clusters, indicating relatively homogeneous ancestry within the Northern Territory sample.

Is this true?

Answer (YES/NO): NO